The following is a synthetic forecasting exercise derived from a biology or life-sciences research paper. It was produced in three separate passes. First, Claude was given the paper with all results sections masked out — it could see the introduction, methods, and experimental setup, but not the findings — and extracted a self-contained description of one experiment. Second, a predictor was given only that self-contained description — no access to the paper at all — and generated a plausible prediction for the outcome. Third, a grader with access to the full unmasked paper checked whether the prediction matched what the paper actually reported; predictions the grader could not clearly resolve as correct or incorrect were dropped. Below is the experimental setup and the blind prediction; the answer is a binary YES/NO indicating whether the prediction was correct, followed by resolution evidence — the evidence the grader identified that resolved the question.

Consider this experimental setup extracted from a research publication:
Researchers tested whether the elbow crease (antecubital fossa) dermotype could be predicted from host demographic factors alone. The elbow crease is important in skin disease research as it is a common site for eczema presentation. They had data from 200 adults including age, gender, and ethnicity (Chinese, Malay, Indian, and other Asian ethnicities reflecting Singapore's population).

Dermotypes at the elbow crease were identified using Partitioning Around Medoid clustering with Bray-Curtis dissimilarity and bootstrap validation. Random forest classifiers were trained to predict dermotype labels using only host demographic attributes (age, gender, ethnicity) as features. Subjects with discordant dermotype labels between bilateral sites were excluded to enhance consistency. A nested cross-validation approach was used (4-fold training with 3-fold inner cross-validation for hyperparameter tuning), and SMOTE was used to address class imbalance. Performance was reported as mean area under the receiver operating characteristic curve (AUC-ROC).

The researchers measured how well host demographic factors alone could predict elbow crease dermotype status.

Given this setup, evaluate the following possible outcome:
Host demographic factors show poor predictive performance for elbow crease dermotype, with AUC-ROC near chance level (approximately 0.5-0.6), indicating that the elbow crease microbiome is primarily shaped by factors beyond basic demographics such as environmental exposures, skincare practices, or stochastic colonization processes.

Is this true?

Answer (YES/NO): NO